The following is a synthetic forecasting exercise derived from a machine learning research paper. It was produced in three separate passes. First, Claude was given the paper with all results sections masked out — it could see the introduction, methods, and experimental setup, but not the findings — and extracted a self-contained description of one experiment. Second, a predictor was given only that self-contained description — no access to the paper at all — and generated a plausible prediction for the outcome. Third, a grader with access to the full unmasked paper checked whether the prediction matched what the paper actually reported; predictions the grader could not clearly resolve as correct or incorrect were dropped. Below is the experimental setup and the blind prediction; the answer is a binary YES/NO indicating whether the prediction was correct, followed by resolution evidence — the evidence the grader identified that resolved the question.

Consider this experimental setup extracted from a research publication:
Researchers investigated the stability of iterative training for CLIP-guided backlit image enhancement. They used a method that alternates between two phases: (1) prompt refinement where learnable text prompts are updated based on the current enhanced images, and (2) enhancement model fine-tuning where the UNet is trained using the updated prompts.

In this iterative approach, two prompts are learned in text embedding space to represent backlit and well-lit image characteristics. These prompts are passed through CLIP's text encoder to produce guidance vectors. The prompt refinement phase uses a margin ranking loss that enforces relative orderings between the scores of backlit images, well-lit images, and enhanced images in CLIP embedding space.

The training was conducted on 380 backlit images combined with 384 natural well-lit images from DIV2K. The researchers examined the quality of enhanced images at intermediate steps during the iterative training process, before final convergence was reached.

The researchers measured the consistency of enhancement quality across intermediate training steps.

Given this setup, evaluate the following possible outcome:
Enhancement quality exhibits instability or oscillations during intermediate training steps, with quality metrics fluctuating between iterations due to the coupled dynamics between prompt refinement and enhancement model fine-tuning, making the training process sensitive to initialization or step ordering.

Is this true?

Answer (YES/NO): YES